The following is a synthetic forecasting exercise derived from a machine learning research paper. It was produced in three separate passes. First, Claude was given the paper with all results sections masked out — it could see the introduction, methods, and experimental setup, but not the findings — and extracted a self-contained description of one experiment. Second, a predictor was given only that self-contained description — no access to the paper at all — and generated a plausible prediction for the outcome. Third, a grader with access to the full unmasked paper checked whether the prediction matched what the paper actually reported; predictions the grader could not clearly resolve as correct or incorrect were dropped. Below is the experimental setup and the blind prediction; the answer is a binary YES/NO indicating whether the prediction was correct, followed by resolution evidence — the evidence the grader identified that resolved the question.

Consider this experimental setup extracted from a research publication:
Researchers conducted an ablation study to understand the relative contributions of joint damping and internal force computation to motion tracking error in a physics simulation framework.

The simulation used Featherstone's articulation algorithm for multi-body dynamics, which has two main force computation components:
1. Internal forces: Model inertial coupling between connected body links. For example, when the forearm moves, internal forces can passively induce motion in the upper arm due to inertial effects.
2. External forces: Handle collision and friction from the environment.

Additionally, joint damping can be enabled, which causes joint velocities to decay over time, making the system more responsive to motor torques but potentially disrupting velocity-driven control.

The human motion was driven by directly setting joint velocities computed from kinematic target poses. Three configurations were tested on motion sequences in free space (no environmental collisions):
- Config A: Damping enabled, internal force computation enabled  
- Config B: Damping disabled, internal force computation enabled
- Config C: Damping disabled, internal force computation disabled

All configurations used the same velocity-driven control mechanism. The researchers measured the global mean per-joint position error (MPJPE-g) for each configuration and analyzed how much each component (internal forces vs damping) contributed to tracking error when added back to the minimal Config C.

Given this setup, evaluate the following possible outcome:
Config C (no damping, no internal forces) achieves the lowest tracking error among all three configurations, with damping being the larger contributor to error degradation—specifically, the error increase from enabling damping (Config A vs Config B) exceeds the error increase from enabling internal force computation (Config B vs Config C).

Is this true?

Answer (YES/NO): NO